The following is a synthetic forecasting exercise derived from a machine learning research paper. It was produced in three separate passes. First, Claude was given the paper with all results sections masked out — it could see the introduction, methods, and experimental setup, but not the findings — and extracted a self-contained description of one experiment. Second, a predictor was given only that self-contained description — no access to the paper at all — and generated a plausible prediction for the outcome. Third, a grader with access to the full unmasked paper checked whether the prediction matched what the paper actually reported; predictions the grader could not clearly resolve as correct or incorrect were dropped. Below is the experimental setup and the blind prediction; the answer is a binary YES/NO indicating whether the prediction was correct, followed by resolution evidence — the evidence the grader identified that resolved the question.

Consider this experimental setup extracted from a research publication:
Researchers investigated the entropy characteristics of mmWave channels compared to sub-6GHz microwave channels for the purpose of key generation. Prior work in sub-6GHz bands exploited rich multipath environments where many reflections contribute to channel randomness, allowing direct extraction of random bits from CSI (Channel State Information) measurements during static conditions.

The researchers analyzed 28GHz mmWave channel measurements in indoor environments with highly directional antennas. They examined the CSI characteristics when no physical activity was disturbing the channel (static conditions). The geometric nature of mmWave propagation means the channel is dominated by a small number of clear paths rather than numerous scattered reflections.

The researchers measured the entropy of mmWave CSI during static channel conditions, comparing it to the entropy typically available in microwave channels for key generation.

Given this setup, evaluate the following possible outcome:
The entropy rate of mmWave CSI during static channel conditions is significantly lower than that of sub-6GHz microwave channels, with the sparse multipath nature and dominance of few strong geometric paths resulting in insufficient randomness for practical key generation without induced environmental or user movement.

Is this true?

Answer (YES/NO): YES